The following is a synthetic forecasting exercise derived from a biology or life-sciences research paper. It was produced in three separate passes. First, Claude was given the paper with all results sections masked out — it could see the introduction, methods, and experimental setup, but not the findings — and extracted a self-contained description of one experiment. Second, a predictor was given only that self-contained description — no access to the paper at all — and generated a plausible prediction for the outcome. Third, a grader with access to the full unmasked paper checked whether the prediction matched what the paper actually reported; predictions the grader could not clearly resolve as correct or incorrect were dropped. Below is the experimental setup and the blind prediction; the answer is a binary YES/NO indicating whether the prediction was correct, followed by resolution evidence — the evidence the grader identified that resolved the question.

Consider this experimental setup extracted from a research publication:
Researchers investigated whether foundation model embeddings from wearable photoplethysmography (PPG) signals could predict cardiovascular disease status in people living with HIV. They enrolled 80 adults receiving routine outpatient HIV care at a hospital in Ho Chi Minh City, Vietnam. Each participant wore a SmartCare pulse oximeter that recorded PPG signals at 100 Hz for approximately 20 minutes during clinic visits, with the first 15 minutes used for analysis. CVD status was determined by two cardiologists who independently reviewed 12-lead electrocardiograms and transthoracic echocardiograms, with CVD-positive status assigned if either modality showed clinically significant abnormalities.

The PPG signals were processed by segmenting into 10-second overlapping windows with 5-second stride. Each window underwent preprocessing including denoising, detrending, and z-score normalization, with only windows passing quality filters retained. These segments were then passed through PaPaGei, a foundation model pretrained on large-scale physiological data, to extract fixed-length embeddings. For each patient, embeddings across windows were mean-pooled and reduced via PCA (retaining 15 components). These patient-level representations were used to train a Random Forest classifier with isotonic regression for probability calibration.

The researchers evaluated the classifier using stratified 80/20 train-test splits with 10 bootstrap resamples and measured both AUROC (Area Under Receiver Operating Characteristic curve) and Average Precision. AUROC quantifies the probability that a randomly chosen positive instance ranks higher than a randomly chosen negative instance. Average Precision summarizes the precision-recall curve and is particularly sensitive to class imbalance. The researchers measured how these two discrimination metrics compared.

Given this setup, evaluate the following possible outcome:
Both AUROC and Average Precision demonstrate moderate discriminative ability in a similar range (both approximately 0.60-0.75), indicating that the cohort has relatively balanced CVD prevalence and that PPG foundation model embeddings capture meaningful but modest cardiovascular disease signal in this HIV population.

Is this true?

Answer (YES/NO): NO